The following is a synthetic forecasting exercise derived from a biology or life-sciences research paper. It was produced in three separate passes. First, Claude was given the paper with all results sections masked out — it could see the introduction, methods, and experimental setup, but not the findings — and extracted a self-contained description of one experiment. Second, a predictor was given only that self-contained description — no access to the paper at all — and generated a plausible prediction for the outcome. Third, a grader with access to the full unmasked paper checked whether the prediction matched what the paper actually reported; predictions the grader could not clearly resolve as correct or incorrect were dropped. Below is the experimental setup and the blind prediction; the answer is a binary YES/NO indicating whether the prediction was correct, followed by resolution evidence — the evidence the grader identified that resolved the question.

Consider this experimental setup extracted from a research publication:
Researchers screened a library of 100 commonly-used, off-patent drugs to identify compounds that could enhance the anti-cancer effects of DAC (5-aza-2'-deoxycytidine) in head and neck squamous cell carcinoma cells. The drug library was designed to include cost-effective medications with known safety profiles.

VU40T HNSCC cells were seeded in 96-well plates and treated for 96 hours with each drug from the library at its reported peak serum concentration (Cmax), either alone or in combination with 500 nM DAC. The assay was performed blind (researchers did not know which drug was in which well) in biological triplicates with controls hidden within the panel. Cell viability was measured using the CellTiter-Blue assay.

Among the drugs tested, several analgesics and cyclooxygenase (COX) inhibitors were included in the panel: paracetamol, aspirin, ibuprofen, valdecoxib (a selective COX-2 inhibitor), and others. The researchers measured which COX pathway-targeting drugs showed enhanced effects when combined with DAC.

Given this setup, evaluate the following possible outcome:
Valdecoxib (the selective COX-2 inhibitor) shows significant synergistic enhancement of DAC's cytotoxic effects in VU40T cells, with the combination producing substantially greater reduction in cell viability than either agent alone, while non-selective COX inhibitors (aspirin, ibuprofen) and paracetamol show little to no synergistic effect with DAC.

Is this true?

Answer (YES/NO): NO